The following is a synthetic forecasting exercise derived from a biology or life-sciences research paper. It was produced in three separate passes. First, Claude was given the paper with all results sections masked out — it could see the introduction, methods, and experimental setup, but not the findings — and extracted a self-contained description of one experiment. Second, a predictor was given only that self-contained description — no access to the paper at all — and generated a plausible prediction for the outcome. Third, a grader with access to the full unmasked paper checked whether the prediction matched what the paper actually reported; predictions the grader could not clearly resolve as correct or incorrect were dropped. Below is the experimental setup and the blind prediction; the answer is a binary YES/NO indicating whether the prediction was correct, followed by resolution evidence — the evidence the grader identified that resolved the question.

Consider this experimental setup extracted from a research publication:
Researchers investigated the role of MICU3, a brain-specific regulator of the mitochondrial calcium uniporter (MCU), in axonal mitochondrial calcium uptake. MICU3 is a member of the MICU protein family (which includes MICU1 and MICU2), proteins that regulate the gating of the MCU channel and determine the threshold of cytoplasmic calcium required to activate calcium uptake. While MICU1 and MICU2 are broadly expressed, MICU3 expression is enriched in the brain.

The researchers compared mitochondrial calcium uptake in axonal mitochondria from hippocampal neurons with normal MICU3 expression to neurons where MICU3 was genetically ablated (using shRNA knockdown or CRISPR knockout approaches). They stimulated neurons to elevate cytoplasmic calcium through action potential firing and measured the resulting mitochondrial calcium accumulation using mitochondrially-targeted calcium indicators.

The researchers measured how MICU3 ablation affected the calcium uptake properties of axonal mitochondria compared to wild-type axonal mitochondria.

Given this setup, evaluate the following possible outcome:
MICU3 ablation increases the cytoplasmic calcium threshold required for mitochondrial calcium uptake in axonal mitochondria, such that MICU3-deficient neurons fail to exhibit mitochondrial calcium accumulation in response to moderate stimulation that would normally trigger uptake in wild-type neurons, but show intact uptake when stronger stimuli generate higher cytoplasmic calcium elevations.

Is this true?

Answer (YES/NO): YES